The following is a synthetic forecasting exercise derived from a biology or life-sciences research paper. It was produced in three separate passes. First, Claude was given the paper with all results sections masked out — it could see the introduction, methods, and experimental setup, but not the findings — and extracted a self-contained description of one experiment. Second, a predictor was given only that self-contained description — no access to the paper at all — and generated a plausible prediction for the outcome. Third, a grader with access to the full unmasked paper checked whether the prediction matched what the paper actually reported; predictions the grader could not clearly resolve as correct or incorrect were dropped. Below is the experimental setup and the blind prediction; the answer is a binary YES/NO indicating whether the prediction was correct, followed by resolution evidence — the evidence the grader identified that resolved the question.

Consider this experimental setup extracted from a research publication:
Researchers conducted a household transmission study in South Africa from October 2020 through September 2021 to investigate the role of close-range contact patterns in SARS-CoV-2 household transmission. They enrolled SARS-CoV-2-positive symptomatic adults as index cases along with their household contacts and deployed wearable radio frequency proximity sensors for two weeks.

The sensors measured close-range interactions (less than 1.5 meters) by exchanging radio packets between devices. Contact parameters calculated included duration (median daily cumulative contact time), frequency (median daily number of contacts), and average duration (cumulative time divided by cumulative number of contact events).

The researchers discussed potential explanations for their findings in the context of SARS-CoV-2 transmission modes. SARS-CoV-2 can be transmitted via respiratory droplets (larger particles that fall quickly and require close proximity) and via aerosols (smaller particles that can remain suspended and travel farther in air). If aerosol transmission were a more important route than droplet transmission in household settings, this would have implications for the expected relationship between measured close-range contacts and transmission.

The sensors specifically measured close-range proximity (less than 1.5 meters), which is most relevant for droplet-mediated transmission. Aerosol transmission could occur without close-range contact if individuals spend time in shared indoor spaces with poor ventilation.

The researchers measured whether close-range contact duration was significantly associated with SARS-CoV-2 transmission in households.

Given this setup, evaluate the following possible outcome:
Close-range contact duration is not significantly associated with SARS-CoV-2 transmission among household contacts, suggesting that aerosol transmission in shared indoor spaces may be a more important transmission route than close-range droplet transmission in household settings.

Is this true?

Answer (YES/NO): YES